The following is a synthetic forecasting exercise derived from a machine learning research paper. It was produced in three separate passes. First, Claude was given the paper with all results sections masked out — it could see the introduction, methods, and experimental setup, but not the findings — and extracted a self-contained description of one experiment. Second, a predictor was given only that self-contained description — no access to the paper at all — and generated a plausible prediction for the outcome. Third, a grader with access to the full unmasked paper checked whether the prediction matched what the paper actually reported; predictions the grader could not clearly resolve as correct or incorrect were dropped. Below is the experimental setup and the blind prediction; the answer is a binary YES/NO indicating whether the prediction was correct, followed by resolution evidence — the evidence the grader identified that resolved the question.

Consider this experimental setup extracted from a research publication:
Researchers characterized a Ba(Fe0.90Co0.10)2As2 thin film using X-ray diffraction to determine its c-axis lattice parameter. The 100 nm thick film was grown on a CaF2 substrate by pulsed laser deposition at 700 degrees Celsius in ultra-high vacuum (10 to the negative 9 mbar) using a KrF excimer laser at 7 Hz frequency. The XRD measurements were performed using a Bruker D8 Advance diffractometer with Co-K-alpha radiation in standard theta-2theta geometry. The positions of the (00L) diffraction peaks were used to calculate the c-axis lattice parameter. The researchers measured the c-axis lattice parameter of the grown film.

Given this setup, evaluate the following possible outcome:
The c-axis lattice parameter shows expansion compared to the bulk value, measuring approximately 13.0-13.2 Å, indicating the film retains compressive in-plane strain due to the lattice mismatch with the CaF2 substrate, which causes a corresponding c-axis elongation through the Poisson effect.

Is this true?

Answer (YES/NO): YES